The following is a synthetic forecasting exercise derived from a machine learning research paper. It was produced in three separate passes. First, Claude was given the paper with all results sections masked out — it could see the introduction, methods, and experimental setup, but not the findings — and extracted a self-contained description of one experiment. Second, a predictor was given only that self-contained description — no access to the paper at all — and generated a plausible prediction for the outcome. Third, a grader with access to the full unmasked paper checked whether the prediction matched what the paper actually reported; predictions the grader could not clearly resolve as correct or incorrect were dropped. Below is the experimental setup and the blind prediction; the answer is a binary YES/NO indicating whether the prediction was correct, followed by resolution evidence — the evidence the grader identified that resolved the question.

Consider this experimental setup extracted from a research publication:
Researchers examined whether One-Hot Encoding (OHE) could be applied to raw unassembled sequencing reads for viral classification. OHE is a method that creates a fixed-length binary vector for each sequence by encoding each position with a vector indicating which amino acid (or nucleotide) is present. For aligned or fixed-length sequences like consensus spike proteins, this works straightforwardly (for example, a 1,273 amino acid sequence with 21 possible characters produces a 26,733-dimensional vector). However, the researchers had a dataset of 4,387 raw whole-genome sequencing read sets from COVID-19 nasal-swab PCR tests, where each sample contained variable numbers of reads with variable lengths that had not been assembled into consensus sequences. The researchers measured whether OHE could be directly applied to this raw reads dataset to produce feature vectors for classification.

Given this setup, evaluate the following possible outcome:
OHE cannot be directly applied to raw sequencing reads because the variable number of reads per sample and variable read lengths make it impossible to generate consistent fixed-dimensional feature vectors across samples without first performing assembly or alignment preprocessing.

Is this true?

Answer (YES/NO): YES